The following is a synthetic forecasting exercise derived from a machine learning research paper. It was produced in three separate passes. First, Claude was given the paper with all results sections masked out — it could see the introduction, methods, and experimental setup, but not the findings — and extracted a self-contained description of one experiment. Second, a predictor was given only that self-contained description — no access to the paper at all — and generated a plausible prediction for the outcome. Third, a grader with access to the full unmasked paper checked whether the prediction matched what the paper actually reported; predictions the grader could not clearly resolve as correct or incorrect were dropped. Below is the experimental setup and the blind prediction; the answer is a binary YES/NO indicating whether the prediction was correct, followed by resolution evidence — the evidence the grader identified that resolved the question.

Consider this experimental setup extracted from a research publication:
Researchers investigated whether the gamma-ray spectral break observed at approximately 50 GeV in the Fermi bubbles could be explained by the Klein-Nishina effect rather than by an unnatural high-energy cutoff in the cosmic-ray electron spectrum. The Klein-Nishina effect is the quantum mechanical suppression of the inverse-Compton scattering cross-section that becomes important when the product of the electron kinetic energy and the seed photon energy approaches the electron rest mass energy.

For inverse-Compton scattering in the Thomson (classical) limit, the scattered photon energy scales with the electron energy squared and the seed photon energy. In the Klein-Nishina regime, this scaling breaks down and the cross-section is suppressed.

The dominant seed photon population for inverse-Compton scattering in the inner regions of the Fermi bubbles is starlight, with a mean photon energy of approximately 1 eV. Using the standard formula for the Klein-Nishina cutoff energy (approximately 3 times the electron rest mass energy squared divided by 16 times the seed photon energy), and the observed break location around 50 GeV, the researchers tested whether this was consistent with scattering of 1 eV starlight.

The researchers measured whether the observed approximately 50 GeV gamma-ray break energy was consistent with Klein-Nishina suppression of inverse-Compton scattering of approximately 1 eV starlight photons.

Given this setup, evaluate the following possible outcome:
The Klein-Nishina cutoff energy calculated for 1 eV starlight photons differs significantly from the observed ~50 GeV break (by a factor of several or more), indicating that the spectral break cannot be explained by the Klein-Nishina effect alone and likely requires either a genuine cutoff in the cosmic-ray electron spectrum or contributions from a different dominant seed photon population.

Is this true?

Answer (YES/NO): NO